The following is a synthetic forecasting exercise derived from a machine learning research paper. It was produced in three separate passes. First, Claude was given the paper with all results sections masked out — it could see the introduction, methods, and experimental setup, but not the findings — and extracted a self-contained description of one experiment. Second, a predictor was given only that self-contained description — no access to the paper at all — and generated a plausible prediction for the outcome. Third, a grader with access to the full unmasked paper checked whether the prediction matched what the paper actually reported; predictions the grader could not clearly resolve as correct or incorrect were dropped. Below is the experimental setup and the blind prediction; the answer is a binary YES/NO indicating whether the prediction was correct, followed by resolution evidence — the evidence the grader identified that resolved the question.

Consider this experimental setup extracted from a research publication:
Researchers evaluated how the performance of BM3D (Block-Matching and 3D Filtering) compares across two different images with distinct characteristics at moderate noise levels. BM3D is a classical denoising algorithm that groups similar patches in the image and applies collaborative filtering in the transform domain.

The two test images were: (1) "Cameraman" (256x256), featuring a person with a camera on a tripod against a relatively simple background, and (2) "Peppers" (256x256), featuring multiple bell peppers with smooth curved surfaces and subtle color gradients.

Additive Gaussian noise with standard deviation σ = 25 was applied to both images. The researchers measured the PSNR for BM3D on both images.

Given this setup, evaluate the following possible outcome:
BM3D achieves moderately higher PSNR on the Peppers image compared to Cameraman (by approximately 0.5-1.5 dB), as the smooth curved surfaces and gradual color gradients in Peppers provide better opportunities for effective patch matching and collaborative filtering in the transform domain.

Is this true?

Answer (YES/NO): YES